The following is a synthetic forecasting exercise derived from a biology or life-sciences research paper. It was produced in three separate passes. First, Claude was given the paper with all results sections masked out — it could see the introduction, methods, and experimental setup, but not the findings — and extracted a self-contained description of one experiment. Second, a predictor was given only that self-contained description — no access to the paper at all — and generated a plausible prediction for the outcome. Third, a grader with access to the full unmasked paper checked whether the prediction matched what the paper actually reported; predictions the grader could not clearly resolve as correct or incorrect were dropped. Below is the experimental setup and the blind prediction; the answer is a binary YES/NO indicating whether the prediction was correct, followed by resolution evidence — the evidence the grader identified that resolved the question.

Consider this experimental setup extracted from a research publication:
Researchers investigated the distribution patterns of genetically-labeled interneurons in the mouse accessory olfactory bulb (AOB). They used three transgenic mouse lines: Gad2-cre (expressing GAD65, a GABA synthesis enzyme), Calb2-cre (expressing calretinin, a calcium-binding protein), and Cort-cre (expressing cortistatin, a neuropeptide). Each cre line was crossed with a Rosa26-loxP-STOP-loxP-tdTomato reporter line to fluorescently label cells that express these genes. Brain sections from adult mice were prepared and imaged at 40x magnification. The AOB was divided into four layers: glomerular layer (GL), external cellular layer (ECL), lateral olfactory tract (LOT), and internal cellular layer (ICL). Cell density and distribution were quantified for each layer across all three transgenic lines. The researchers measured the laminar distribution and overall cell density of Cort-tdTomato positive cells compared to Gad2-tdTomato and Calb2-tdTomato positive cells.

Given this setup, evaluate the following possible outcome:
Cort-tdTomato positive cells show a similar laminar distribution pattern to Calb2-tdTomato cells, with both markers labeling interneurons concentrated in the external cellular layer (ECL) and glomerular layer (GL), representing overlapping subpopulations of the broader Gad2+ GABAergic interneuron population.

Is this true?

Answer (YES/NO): NO